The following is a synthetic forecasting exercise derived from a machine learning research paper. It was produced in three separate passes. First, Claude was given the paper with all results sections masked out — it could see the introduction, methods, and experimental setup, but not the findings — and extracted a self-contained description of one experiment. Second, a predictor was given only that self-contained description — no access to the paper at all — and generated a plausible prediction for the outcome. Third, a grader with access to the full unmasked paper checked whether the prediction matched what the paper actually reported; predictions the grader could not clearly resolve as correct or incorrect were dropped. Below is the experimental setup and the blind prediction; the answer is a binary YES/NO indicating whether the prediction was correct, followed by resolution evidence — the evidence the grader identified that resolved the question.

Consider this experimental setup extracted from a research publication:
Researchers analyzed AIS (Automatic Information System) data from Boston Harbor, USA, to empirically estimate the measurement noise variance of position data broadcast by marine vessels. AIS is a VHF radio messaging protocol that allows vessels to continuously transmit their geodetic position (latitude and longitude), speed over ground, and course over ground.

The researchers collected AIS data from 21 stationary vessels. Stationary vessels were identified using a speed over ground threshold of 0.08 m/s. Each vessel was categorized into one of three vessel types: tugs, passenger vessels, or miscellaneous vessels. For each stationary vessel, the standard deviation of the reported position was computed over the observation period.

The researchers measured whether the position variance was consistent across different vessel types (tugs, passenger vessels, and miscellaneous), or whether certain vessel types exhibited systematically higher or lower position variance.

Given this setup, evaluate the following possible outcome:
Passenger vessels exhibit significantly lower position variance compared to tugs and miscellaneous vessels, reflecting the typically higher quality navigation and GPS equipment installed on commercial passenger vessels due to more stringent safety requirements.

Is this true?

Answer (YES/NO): NO